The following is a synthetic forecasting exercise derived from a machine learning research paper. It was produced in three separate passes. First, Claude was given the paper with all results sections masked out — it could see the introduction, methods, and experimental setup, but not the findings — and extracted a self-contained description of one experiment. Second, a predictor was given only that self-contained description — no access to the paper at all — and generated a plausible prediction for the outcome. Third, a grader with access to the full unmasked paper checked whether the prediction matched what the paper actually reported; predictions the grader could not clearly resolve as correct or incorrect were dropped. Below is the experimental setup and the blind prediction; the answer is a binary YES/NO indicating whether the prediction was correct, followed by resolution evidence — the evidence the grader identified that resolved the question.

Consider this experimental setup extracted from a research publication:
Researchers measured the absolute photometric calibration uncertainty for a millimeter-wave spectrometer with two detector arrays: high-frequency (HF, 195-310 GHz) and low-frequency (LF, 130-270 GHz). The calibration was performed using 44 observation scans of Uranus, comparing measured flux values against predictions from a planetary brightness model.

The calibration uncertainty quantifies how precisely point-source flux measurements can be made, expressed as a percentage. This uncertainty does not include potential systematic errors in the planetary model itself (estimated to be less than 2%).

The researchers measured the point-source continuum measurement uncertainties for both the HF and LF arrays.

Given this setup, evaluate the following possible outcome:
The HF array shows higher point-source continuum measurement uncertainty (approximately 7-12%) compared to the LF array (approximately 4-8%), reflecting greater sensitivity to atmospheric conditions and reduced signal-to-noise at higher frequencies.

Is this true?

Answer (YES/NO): NO